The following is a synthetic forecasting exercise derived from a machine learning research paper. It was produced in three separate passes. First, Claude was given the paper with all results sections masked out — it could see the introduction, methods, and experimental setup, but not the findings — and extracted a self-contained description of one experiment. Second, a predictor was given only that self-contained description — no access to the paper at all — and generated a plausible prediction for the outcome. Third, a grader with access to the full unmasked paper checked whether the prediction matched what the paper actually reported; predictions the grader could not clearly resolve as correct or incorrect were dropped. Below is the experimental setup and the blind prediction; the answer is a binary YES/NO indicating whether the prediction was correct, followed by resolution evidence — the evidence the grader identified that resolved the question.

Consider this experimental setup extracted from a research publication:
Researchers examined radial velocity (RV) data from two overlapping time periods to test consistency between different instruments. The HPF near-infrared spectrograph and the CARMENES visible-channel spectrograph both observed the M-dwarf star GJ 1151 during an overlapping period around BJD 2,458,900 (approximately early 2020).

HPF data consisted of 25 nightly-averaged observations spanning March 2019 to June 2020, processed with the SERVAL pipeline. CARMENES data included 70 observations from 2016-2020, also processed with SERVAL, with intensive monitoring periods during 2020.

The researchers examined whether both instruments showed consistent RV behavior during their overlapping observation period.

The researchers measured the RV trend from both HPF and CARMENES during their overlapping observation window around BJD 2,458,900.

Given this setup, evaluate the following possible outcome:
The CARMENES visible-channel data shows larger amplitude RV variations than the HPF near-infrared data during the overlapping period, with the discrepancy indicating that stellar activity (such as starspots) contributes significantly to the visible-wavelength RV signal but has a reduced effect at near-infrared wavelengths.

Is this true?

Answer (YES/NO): NO